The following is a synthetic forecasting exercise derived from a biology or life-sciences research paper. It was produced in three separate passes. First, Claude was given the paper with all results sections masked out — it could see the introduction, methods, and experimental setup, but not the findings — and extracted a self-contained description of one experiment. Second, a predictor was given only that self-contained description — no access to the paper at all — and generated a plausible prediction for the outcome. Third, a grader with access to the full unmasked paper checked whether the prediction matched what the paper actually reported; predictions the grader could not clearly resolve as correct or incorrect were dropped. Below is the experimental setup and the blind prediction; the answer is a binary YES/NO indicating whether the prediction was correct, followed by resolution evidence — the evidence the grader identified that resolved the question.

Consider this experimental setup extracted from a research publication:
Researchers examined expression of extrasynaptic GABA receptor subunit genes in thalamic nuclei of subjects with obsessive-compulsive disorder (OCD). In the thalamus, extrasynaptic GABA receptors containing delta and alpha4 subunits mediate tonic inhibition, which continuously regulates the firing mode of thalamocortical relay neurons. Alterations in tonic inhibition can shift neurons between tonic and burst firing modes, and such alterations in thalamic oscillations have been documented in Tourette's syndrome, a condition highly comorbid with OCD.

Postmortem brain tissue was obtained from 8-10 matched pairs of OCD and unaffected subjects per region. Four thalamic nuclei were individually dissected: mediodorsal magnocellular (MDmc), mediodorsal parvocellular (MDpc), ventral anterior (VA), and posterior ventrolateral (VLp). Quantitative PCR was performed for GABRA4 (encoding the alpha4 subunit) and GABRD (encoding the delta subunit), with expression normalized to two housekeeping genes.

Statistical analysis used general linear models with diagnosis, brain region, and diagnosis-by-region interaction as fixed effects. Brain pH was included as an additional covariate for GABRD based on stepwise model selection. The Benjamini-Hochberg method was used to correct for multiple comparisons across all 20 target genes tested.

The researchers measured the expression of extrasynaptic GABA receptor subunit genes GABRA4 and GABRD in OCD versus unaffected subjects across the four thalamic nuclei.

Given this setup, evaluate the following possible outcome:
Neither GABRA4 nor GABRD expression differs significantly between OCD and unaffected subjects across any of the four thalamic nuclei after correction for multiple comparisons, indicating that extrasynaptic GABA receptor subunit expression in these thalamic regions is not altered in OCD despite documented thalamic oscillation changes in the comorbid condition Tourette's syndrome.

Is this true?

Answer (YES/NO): YES